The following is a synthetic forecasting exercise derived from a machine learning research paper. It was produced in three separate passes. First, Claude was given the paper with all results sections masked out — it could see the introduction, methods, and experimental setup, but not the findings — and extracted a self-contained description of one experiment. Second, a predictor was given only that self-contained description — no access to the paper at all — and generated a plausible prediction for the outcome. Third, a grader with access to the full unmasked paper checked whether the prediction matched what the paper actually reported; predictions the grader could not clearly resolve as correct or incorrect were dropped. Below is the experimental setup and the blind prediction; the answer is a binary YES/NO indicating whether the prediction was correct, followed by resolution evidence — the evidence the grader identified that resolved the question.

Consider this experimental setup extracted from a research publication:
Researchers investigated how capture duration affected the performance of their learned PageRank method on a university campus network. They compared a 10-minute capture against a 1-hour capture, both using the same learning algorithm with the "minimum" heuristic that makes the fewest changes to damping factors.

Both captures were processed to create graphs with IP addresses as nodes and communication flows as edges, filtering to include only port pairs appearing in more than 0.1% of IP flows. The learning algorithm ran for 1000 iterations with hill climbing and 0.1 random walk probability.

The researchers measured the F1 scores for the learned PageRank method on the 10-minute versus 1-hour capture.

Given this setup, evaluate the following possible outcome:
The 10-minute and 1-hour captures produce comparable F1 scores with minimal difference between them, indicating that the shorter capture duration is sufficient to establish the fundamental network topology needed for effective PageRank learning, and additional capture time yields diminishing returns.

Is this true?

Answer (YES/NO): NO